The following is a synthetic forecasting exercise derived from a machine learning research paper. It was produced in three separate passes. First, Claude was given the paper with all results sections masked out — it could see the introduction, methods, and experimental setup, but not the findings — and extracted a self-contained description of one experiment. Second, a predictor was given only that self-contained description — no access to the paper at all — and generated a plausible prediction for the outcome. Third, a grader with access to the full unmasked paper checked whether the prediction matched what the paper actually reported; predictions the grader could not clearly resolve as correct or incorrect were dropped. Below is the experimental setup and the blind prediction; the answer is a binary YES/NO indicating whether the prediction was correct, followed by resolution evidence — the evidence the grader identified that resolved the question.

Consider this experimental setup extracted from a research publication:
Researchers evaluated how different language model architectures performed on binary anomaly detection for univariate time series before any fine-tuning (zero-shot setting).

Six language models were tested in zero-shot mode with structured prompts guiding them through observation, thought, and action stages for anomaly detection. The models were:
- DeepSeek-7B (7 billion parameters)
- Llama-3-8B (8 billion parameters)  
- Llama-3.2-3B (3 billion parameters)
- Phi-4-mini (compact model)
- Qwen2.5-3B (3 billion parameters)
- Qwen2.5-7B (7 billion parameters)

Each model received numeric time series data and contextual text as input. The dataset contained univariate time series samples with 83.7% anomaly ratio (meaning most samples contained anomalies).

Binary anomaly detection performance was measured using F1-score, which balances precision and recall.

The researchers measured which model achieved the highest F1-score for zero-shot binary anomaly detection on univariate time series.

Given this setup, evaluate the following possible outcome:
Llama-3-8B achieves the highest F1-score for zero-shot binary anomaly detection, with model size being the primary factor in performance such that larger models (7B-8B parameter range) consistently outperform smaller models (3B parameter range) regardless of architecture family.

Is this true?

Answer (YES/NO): NO